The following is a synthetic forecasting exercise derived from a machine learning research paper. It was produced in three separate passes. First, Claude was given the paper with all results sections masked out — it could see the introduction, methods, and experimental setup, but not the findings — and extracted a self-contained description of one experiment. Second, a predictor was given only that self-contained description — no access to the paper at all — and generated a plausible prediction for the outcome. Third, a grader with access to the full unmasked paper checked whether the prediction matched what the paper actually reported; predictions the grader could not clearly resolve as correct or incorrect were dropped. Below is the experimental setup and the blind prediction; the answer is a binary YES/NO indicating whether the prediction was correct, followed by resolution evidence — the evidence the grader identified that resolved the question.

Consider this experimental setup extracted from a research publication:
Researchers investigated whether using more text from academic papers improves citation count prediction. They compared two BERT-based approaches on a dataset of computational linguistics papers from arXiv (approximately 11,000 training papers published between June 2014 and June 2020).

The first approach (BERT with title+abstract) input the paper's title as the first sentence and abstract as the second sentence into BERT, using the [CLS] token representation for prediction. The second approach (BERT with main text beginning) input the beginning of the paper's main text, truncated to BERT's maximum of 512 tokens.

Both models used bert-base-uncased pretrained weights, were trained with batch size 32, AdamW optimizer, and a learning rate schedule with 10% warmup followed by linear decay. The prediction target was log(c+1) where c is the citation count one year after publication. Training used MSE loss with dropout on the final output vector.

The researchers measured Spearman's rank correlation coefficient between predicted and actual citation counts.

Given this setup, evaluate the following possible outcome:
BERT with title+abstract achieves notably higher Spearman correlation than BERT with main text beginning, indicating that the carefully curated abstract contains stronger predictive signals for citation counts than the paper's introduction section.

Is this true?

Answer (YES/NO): NO